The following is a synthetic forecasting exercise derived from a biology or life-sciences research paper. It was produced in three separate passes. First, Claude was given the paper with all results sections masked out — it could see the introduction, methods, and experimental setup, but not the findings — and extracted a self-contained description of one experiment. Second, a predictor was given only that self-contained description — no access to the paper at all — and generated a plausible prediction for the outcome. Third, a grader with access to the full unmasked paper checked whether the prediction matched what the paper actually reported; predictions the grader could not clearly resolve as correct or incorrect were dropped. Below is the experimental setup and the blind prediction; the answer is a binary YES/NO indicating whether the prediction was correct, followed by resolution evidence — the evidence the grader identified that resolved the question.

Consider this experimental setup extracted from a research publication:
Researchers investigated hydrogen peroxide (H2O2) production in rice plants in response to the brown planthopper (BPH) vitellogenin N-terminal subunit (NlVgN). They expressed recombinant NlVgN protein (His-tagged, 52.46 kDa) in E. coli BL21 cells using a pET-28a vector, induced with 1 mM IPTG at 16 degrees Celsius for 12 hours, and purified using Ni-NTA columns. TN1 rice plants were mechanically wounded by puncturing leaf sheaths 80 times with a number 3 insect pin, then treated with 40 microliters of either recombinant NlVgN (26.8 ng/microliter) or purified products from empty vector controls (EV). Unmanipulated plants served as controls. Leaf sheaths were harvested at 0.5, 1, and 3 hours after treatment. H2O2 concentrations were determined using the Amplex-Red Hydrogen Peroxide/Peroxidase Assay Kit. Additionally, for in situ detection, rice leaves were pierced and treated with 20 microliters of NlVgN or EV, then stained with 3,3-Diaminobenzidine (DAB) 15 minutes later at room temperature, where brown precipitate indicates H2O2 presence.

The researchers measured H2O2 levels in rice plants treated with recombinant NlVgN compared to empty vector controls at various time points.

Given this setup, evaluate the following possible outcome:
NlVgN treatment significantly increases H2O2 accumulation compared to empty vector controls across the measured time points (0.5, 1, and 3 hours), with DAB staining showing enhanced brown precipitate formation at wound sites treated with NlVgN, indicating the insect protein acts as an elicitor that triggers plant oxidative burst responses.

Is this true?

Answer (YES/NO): YES